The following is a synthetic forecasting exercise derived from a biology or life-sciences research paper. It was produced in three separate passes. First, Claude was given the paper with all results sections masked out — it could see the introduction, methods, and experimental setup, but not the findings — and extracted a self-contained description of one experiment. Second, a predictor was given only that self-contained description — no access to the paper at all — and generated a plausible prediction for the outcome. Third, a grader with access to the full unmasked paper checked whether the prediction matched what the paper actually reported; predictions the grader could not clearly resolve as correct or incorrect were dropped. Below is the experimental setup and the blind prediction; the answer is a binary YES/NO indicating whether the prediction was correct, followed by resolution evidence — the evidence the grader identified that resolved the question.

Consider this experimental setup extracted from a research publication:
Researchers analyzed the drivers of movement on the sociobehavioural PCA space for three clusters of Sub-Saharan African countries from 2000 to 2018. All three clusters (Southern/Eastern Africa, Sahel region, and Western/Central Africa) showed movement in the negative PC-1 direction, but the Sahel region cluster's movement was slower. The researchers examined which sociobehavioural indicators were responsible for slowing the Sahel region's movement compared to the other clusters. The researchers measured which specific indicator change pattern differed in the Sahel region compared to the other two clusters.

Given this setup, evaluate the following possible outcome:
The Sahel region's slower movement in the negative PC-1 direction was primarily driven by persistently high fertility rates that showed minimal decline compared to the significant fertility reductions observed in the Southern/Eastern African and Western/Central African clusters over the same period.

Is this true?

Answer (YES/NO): NO